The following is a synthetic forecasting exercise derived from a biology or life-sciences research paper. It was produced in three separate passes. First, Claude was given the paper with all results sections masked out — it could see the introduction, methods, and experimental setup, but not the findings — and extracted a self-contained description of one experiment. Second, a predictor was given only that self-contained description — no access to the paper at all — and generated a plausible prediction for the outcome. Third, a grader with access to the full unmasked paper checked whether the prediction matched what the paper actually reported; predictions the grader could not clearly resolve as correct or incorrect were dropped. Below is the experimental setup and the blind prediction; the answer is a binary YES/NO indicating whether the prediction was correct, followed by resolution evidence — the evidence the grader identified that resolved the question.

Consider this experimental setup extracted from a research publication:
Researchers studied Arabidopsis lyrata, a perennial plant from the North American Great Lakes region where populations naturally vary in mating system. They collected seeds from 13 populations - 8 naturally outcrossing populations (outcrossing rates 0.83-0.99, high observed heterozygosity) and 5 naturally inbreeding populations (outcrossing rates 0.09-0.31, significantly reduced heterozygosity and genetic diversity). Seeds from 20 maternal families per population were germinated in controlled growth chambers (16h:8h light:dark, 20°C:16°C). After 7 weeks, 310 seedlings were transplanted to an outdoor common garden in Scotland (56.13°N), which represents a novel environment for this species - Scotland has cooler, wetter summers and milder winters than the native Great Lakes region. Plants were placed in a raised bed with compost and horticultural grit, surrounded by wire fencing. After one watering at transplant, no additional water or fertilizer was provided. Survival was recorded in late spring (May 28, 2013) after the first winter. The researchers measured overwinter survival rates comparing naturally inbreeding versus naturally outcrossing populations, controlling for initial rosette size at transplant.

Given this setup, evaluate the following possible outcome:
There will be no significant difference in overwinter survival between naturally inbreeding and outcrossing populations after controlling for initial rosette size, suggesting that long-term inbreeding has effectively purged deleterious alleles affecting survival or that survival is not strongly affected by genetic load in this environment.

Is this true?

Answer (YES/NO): YES